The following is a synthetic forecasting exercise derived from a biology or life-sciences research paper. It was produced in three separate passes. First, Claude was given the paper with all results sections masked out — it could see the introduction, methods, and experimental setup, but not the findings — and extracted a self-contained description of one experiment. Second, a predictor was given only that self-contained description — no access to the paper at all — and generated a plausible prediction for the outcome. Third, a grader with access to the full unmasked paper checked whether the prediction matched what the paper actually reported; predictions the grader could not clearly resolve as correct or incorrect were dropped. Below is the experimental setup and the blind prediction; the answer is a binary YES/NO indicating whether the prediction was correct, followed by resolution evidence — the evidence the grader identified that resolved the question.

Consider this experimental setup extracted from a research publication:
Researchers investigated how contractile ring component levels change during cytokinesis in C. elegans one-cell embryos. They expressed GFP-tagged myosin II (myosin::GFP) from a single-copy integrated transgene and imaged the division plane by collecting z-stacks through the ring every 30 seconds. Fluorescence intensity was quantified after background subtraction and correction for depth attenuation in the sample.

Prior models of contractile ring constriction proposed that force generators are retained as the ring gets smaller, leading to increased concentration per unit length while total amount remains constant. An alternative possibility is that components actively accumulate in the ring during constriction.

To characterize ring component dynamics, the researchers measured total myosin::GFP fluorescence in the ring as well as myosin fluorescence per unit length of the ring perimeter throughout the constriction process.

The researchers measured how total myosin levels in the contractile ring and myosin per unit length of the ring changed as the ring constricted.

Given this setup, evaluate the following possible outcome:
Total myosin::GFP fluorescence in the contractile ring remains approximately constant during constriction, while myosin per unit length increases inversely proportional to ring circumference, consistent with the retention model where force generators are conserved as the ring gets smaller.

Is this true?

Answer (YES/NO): NO